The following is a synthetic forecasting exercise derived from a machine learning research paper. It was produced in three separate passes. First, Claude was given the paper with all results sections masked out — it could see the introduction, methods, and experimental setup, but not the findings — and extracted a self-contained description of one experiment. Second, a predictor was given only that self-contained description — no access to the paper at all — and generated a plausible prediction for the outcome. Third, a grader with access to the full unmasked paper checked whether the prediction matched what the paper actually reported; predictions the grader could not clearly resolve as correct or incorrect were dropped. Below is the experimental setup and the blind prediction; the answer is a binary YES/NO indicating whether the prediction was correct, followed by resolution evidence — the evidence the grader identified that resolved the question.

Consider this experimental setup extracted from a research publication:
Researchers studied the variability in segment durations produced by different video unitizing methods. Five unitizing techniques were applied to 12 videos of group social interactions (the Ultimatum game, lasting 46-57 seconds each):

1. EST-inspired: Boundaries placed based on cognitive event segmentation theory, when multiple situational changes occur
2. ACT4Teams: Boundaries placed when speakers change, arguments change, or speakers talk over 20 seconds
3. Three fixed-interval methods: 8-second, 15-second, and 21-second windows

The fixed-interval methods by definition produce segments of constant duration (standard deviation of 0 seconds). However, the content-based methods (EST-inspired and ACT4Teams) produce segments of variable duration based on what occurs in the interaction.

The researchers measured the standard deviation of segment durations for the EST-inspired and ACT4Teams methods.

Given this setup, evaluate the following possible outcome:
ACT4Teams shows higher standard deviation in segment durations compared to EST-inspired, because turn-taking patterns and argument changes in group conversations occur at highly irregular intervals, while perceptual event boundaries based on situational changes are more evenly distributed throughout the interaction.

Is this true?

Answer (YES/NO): NO